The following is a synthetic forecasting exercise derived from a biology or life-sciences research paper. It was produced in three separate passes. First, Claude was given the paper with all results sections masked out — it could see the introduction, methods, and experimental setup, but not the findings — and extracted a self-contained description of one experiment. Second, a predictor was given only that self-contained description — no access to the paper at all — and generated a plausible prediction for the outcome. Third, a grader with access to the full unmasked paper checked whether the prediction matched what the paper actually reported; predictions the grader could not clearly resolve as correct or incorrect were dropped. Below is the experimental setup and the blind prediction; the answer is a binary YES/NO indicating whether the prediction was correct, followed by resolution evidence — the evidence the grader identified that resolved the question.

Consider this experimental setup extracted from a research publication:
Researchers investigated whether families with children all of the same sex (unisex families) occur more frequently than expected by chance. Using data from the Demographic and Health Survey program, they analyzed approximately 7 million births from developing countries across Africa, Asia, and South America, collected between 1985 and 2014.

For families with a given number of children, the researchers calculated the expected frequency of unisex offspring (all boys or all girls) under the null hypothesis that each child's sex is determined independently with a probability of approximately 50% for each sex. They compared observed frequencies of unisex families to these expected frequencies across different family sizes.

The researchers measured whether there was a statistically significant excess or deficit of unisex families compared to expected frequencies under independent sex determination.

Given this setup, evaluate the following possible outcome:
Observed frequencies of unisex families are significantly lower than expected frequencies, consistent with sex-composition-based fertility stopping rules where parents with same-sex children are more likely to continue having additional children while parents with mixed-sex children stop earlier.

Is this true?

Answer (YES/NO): NO